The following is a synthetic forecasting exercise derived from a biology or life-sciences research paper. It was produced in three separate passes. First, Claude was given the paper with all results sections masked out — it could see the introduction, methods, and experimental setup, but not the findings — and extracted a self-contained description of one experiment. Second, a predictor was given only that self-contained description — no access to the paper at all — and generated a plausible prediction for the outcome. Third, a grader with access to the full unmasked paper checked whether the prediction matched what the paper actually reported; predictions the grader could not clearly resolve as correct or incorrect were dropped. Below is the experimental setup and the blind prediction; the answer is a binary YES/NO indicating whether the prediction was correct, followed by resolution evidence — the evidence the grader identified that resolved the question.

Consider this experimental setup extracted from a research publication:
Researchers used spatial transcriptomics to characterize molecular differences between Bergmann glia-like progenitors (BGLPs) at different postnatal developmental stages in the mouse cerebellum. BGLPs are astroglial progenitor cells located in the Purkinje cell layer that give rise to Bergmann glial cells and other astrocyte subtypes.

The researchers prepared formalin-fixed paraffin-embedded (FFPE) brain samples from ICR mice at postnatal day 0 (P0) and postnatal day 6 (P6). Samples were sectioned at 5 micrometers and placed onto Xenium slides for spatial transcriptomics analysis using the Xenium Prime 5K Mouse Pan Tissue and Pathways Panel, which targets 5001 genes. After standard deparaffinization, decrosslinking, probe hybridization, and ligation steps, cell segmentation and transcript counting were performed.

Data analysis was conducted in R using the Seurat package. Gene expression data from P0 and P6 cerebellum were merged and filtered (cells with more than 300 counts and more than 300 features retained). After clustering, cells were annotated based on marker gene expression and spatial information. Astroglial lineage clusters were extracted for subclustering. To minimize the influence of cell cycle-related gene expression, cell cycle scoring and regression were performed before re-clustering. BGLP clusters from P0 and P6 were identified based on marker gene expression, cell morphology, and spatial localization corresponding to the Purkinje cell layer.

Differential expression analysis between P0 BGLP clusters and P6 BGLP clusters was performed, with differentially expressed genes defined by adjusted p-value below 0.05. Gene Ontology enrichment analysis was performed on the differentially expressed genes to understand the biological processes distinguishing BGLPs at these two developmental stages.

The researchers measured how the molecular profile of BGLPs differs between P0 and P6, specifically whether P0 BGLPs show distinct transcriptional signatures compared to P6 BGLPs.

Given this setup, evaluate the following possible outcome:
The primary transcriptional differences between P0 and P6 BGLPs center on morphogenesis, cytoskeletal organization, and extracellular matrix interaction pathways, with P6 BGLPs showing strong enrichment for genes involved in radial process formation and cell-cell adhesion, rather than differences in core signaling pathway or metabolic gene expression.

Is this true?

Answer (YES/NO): NO